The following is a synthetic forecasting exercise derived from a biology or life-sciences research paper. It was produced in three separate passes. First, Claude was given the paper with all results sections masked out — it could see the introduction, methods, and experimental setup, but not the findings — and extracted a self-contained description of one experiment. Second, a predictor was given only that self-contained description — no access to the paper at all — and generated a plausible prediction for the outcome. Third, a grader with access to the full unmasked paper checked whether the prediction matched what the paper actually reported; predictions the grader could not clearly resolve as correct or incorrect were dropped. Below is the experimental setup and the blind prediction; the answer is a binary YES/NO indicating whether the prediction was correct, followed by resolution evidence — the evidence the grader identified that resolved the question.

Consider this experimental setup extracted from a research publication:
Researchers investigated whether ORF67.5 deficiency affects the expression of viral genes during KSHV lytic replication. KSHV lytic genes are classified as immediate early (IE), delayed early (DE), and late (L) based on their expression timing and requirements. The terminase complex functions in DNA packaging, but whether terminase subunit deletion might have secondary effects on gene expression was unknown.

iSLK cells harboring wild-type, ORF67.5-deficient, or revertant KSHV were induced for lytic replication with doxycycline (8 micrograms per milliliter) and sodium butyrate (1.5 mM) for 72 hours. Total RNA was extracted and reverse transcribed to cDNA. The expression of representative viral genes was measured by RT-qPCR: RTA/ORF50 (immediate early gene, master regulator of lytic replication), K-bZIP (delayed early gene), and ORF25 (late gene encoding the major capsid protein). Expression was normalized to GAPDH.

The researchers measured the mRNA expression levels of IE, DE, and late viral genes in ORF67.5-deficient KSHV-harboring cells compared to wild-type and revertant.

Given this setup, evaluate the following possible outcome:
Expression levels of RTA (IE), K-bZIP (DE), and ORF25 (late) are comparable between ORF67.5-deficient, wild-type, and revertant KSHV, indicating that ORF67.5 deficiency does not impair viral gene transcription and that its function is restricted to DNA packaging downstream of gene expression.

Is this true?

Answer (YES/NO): YES